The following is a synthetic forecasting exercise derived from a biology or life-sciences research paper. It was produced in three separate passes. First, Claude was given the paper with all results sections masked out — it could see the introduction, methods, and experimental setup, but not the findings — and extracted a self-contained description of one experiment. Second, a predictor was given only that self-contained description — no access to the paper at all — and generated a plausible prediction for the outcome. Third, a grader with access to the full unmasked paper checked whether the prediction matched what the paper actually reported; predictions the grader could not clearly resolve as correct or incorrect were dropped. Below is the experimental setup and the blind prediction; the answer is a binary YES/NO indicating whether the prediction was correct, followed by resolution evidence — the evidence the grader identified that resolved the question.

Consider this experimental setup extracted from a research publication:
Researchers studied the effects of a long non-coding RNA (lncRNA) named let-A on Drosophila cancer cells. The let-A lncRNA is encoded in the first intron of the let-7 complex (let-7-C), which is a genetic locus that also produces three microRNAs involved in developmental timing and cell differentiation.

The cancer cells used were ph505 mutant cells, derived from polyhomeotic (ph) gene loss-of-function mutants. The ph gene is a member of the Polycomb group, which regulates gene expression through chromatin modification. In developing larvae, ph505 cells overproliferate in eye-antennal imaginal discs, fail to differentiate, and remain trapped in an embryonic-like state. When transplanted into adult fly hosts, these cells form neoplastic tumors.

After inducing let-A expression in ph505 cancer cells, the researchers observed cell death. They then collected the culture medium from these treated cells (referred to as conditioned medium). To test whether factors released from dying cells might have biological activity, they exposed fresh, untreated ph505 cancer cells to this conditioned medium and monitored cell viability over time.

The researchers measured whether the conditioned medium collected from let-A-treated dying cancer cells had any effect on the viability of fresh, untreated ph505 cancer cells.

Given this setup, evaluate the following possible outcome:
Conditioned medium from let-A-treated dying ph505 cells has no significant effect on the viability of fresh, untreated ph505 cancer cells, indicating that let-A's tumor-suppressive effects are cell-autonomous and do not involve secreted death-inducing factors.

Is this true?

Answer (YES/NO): NO